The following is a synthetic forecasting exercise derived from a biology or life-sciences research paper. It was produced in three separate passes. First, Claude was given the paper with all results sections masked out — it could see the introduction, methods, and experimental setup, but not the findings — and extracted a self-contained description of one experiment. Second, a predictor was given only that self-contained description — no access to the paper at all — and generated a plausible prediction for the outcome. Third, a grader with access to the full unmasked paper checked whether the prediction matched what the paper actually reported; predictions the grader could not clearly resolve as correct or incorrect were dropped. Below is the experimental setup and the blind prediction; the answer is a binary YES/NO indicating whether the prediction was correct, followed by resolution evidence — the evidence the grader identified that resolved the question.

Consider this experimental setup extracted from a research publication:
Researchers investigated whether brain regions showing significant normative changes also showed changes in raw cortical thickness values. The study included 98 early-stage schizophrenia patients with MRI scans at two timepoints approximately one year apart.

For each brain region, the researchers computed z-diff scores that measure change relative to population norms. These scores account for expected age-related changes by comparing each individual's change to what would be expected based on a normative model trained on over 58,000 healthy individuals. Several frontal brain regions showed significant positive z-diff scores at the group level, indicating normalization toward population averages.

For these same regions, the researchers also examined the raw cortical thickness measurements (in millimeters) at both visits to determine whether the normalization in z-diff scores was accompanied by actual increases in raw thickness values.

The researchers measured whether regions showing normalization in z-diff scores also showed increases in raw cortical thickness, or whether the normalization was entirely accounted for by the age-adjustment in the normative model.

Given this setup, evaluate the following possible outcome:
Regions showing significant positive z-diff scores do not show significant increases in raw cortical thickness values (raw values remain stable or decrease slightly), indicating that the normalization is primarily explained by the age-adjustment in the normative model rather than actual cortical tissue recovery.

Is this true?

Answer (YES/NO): NO